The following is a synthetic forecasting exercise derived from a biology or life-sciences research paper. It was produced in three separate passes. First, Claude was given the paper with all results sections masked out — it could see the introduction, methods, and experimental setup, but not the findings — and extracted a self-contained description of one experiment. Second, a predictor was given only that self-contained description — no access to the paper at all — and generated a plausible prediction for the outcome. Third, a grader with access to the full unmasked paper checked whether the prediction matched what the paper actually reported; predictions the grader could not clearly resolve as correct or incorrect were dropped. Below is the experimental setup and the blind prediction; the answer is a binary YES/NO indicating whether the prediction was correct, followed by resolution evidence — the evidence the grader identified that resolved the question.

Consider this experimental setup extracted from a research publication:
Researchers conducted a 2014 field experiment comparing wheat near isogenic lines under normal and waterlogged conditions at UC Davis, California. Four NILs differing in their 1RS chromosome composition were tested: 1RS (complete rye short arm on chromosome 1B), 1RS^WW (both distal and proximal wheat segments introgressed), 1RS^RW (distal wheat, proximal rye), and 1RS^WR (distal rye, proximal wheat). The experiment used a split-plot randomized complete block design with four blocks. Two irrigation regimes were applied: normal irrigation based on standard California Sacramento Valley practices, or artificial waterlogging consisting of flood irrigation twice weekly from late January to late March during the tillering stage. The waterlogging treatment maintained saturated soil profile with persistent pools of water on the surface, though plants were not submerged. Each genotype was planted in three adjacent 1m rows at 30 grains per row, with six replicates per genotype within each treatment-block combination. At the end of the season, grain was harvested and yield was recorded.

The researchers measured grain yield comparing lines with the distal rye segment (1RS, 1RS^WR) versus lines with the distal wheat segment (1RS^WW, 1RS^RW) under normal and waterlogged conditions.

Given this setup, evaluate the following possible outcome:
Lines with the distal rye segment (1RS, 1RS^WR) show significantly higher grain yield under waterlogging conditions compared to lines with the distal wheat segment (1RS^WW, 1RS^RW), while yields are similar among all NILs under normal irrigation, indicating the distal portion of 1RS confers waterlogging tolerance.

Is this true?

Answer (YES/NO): NO